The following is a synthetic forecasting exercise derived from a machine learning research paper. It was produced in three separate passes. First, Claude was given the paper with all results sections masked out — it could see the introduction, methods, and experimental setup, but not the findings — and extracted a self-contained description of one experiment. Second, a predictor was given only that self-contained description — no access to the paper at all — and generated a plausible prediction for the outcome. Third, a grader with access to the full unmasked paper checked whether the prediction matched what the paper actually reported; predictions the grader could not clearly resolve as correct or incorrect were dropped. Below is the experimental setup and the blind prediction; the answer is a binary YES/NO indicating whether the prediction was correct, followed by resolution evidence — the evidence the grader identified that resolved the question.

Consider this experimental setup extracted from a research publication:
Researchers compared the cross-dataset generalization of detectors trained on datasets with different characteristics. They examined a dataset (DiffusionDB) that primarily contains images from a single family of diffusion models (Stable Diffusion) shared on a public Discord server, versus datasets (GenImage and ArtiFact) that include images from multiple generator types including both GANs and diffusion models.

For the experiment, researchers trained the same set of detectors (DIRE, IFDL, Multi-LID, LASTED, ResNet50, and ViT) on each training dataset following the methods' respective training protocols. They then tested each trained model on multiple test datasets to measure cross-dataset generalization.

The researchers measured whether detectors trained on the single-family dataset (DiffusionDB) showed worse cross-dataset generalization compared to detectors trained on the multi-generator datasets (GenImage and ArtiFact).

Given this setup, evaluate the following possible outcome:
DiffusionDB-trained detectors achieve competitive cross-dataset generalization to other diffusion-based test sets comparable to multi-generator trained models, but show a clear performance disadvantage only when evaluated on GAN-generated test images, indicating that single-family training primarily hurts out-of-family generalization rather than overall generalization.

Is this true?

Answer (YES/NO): NO